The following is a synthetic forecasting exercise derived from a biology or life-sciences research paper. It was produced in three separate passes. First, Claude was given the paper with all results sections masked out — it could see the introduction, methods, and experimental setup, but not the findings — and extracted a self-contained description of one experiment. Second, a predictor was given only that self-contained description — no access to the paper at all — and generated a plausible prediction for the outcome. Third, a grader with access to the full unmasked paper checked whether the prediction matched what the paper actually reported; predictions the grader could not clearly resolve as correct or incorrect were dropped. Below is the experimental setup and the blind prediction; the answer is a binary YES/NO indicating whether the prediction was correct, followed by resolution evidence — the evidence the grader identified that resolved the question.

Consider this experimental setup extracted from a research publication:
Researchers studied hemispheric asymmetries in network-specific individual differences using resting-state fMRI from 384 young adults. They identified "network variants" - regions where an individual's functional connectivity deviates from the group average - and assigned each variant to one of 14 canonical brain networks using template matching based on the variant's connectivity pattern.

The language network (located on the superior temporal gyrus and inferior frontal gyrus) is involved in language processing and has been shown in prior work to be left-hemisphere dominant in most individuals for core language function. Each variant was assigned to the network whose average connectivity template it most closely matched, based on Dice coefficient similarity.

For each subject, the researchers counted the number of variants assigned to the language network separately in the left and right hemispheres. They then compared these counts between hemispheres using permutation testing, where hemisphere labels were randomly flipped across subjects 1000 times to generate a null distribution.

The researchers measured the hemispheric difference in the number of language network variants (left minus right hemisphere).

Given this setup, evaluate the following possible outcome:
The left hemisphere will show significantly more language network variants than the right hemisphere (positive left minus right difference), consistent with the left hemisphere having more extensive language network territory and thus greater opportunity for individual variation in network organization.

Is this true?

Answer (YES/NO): YES